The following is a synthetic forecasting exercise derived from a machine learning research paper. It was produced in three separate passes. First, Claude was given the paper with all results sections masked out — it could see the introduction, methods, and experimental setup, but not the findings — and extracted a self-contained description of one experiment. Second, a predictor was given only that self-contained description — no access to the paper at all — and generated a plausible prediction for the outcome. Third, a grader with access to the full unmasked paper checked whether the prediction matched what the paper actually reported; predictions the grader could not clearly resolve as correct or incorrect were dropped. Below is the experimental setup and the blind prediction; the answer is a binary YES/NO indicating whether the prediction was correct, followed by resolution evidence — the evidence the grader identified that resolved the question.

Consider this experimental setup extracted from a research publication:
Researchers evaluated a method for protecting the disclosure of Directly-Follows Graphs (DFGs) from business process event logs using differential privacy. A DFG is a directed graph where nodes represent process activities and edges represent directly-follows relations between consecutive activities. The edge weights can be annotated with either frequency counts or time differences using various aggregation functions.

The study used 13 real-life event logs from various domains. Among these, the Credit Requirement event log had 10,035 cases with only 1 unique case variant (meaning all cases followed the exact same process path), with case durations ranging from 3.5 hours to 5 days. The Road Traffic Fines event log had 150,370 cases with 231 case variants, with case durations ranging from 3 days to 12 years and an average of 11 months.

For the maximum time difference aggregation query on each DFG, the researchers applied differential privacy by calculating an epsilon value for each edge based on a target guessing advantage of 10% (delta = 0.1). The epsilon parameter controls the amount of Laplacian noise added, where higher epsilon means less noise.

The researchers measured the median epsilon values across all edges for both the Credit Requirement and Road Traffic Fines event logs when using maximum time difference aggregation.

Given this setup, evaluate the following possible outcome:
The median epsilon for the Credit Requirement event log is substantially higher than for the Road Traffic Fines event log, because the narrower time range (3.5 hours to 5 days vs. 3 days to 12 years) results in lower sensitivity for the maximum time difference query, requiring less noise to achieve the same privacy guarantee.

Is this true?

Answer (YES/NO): YES